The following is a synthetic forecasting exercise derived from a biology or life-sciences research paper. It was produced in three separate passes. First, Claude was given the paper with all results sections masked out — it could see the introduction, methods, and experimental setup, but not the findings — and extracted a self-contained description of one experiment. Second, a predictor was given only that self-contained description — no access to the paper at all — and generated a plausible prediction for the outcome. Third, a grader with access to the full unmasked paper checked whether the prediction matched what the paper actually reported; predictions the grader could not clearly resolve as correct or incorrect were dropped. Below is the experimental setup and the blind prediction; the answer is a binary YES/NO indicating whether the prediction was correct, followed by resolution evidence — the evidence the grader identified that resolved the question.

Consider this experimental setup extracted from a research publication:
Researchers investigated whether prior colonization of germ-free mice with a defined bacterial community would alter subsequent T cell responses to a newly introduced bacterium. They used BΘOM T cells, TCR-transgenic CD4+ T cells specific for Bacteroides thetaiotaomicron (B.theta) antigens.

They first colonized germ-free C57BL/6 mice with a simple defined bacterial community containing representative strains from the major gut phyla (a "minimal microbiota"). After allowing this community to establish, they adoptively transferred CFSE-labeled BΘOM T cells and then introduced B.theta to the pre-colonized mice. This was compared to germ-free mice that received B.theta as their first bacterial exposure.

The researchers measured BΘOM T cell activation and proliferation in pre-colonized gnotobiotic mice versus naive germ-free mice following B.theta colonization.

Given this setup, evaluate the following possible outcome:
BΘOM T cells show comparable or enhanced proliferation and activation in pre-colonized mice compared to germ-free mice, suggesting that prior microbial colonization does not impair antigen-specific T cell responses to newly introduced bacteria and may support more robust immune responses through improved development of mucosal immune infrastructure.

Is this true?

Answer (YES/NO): NO